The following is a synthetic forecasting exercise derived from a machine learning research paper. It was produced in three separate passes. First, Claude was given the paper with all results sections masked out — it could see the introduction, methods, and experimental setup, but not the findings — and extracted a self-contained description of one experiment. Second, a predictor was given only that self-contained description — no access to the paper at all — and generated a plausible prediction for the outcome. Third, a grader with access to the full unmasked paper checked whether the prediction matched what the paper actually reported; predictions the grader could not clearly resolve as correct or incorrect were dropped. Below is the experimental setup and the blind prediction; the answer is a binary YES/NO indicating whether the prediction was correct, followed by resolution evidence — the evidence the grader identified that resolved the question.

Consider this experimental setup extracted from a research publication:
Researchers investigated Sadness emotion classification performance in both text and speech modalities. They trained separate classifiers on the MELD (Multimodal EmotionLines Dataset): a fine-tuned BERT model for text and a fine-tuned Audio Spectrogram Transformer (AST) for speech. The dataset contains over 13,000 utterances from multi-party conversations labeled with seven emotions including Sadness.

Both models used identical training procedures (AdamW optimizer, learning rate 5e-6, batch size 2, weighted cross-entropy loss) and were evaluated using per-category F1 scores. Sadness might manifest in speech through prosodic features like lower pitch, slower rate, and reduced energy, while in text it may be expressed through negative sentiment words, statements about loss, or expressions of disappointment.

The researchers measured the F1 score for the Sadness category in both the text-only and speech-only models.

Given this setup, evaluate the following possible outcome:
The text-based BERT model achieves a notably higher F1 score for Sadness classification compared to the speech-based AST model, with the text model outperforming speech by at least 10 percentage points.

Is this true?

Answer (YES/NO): YES